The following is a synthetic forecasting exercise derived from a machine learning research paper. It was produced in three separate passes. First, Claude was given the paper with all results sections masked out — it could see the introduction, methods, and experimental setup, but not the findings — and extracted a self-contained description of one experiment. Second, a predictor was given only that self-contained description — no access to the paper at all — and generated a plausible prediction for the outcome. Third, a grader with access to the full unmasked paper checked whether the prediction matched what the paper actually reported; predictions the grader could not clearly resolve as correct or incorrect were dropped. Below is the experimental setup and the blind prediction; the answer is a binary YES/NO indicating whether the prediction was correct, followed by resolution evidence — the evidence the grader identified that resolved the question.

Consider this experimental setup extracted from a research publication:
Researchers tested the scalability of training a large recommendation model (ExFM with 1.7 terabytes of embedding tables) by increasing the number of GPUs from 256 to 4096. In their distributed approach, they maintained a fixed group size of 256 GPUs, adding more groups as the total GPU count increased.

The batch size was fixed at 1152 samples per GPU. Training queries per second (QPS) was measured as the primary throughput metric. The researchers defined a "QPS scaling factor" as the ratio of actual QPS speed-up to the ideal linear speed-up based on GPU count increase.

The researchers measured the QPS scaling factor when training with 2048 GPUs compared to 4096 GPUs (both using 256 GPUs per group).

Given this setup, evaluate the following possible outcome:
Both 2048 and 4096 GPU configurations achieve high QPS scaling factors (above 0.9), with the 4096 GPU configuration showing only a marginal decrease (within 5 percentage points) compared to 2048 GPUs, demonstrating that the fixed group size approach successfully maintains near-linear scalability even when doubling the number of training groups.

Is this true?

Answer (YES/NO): YES